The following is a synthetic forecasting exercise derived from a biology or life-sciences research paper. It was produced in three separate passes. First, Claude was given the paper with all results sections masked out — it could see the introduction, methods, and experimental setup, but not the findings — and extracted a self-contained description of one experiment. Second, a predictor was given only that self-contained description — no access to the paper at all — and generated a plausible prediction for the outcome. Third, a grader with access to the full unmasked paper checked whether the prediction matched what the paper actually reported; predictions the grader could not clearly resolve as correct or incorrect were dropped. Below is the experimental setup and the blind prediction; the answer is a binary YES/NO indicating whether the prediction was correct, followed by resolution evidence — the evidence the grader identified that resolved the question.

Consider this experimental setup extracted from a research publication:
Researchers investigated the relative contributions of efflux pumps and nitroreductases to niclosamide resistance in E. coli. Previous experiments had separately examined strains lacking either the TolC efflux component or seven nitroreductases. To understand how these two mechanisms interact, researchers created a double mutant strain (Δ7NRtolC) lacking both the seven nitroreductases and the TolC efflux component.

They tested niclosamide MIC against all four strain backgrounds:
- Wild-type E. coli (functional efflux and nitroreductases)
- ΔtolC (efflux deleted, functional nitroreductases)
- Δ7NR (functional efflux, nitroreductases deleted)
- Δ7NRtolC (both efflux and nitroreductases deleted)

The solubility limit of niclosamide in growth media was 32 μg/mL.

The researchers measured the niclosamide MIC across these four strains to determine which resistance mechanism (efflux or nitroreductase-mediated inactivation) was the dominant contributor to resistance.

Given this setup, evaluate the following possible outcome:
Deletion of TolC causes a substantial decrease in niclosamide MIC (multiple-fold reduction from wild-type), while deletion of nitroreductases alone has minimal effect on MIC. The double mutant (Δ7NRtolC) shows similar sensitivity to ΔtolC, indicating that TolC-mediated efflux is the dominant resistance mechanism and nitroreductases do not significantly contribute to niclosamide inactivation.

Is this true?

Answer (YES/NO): NO